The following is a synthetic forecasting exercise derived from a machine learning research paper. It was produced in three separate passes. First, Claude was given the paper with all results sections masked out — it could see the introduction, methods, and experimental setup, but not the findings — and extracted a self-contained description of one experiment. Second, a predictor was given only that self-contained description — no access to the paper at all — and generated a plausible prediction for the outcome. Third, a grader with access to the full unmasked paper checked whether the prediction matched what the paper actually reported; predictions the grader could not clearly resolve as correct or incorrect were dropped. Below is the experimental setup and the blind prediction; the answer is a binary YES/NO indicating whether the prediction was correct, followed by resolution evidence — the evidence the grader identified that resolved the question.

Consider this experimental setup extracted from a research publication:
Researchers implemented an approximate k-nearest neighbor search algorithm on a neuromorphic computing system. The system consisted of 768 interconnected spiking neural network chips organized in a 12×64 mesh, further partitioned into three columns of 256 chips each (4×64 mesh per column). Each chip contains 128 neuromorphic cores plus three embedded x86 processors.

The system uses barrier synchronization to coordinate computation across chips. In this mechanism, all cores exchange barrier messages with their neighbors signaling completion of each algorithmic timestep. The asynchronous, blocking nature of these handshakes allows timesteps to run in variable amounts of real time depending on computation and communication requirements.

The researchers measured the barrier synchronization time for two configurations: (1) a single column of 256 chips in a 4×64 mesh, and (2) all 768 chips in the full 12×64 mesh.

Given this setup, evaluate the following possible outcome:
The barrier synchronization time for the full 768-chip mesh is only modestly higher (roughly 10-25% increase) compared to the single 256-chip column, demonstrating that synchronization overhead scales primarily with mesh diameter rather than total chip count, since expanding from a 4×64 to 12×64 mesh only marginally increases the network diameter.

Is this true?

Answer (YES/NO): YES